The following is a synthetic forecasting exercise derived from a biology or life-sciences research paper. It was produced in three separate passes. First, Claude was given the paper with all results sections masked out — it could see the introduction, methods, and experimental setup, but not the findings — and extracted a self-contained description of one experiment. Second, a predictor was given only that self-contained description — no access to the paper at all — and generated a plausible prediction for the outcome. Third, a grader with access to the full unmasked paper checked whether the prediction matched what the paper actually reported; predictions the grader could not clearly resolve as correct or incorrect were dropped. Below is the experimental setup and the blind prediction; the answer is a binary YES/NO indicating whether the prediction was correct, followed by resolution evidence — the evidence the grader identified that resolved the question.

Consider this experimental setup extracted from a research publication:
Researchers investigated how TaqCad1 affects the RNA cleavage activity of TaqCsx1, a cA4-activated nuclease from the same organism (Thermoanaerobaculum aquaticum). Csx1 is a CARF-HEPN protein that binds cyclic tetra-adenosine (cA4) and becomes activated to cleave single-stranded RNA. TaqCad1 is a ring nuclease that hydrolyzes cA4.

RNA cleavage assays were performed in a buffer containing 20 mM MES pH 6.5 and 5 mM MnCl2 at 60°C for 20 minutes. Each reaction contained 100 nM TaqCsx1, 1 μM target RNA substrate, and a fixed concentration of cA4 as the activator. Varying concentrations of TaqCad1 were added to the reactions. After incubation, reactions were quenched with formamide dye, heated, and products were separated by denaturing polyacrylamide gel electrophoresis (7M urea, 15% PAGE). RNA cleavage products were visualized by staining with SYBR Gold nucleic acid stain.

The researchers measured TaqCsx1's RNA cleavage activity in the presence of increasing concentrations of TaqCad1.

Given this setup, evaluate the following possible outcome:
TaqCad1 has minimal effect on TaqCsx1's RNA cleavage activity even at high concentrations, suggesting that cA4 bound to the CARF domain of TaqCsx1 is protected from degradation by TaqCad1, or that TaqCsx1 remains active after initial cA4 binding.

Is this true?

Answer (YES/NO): NO